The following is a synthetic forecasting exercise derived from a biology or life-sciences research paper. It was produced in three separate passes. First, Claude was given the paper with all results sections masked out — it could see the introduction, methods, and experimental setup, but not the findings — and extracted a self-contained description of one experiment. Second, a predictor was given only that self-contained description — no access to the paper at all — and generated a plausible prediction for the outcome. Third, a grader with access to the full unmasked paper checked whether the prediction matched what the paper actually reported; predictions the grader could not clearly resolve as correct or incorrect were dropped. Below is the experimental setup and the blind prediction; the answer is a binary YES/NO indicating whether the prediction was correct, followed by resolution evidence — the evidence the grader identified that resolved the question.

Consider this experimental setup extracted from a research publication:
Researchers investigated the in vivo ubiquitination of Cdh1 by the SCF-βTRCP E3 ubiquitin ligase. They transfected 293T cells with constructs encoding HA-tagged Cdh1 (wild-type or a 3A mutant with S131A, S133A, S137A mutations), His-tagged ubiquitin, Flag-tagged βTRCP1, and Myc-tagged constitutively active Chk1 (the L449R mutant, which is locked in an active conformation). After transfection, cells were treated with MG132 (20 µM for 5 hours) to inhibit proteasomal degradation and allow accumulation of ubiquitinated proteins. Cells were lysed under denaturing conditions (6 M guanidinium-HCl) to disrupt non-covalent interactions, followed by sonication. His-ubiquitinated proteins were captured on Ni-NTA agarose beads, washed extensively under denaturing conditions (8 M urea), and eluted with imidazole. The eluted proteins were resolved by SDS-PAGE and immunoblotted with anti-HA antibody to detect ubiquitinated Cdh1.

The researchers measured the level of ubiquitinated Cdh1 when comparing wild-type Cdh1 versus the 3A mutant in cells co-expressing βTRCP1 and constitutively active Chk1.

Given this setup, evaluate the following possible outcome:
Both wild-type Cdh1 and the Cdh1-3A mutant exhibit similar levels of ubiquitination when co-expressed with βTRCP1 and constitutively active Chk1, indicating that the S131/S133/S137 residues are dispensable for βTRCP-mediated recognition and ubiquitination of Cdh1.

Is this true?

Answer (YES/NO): NO